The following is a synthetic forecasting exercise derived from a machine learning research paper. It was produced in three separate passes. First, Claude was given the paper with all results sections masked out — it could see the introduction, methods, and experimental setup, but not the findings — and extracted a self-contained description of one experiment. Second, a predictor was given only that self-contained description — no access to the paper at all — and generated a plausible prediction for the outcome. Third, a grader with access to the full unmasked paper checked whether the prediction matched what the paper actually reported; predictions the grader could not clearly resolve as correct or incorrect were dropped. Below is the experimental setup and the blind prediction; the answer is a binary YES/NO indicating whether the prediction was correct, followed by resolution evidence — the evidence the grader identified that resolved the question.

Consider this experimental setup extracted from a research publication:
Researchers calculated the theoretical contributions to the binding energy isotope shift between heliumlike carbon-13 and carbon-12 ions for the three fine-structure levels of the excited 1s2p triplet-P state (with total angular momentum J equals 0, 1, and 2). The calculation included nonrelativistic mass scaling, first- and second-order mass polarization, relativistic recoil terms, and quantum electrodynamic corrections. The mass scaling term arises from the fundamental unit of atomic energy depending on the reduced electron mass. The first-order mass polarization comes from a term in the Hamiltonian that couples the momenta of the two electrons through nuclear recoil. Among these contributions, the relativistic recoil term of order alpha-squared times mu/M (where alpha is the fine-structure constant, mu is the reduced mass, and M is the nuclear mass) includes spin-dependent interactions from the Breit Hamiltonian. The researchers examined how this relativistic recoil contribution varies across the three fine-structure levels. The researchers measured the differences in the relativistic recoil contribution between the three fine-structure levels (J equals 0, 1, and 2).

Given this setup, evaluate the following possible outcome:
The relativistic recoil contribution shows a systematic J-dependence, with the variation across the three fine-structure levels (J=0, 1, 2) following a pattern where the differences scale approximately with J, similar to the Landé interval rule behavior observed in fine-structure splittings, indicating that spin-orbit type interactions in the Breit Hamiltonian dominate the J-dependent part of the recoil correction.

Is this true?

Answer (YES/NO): NO